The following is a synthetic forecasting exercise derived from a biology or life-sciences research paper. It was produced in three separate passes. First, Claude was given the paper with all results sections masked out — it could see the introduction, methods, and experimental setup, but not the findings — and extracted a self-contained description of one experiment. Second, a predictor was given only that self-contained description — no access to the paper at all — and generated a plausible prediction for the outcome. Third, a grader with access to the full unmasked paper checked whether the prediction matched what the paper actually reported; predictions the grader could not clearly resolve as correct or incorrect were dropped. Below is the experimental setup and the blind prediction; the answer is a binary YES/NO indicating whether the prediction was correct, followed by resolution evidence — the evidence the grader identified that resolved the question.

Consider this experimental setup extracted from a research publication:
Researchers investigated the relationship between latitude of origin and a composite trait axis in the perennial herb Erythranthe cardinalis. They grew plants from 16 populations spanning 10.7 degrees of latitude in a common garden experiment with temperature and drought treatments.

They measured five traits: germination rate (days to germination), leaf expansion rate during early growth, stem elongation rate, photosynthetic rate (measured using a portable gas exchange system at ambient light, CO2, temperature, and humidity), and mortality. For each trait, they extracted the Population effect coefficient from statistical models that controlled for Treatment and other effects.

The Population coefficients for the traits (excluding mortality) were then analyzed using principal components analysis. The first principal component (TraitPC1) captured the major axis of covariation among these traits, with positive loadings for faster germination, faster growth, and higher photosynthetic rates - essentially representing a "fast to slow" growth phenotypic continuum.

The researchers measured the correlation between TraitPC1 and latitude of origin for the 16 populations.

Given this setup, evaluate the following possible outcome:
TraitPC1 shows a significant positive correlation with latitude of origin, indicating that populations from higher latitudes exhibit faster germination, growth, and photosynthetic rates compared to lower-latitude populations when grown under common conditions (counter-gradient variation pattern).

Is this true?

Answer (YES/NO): NO